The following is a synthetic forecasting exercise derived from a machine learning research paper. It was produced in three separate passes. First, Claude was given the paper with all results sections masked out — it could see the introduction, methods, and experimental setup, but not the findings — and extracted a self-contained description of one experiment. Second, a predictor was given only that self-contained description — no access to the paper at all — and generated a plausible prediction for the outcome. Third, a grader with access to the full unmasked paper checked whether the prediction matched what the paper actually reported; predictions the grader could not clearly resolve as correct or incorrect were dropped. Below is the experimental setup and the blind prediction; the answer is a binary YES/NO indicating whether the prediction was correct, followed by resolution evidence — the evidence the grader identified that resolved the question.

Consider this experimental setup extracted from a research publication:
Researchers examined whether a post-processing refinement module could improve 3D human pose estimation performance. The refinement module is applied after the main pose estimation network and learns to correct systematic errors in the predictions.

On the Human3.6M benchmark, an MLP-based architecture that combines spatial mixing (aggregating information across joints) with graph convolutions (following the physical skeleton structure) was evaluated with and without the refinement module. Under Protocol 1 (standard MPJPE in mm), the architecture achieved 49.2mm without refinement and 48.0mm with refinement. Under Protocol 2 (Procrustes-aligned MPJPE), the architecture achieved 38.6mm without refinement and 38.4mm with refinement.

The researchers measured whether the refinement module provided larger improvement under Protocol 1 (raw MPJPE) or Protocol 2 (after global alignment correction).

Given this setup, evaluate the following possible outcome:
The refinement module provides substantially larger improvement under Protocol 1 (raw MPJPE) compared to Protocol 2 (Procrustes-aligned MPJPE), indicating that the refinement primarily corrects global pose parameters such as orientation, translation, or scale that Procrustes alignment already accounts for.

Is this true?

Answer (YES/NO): YES